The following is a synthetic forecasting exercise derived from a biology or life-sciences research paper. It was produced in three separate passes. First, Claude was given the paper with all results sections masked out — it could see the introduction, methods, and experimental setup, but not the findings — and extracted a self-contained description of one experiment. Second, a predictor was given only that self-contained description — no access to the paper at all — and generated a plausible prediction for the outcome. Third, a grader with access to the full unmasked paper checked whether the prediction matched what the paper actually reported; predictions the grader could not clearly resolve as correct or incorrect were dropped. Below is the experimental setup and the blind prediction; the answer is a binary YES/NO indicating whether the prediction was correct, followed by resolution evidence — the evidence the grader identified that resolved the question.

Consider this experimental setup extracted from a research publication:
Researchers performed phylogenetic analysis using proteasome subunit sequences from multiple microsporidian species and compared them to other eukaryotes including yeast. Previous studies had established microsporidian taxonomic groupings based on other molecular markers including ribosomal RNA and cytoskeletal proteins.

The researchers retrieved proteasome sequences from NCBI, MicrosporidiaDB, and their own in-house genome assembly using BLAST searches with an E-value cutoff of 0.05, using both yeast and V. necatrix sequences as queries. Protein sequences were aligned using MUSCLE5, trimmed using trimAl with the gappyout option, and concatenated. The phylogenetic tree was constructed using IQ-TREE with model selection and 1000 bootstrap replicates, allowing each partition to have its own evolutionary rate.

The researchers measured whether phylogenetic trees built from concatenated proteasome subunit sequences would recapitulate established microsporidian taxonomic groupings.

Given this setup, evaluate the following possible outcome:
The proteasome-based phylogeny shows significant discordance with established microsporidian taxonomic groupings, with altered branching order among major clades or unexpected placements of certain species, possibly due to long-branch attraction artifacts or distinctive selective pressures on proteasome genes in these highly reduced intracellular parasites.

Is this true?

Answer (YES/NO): NO